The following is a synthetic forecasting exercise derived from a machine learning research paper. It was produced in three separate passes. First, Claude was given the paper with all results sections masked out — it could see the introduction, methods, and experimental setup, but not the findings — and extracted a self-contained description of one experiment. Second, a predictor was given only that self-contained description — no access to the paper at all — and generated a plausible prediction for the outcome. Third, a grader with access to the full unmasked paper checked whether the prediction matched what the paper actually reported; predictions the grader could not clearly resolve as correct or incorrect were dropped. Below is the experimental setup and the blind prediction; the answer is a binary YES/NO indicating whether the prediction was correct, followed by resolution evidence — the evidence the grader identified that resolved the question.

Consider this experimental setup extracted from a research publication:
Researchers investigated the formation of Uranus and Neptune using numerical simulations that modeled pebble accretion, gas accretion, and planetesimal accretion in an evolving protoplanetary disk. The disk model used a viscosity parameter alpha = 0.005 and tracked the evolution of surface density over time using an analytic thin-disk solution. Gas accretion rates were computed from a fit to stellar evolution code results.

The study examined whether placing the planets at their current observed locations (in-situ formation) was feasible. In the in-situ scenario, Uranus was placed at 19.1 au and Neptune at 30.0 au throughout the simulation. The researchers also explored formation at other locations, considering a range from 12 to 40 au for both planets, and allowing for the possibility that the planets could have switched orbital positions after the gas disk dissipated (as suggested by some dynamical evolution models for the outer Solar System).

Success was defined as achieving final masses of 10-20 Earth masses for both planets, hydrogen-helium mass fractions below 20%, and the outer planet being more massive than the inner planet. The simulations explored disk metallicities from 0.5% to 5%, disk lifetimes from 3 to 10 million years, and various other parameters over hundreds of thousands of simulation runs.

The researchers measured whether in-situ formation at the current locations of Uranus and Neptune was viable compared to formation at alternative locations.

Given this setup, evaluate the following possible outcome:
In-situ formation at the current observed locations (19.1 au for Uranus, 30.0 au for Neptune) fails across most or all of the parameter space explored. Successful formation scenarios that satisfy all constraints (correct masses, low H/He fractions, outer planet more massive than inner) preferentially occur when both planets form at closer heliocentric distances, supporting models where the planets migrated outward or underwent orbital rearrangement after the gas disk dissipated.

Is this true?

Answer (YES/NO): YES